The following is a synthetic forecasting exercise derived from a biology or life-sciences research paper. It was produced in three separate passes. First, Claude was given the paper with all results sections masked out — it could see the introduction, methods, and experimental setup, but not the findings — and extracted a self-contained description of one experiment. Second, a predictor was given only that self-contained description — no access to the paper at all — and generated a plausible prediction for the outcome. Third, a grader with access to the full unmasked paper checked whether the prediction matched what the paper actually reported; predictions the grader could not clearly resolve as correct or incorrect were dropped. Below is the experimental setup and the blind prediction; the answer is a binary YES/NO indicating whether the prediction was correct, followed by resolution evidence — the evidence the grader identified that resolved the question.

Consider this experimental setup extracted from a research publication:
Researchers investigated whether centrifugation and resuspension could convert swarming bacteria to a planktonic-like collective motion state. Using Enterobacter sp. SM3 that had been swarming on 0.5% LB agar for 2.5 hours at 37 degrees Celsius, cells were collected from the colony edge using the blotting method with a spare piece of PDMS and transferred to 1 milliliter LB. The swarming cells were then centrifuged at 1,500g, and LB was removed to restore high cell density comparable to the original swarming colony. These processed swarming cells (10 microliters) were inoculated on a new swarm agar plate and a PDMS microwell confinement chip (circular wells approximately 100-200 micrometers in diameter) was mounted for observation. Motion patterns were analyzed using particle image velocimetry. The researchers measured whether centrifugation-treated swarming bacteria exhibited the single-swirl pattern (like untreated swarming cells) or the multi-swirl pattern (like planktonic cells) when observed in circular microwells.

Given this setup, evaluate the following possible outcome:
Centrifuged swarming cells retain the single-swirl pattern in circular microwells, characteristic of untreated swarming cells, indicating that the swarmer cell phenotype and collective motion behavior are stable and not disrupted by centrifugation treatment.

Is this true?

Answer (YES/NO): NO